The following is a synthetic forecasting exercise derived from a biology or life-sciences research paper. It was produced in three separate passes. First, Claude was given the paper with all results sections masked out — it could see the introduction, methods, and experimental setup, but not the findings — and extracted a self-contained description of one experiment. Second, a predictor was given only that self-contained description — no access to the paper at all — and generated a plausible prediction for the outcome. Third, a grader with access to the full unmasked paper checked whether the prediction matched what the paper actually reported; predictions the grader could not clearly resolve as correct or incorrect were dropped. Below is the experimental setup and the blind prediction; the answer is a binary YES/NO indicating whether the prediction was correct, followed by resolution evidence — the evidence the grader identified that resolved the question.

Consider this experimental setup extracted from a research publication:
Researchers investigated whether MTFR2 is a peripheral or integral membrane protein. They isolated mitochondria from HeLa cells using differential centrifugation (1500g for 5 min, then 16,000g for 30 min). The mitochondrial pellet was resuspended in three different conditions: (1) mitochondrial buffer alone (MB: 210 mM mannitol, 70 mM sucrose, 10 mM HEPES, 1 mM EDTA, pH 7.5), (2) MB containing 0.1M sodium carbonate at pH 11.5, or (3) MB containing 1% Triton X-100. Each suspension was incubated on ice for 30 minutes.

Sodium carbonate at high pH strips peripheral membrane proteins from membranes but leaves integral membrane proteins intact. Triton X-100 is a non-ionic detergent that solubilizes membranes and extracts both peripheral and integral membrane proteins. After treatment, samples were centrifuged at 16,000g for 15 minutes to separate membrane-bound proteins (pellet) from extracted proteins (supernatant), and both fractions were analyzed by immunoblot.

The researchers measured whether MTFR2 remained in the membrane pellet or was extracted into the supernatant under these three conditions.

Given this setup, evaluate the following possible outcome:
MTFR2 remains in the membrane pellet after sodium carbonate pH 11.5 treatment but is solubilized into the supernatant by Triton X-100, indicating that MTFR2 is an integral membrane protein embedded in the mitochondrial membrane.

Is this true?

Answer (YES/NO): YES